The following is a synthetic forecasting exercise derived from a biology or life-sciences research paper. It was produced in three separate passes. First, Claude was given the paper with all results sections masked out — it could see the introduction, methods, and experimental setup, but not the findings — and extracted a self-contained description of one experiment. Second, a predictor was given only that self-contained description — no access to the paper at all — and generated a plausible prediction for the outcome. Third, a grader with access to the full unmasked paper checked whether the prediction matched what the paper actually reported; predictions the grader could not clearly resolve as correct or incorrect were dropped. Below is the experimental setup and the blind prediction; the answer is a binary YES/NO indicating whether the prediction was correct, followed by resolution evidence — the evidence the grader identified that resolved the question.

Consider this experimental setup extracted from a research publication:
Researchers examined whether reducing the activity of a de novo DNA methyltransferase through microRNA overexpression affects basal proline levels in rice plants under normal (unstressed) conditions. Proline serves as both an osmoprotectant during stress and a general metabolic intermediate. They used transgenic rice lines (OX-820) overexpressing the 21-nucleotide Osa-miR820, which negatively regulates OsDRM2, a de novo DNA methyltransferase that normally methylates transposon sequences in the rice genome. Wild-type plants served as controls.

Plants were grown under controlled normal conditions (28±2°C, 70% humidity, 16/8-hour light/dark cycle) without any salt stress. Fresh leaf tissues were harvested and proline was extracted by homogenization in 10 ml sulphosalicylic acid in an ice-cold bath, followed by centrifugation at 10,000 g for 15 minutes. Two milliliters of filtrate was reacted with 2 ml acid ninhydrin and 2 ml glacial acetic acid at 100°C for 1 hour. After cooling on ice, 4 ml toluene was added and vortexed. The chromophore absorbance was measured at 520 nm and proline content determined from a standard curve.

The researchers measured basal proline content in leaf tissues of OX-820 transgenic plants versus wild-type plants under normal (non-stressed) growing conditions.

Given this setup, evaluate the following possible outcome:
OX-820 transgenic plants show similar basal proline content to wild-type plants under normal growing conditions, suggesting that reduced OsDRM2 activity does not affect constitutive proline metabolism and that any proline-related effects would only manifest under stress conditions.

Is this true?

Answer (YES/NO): NO